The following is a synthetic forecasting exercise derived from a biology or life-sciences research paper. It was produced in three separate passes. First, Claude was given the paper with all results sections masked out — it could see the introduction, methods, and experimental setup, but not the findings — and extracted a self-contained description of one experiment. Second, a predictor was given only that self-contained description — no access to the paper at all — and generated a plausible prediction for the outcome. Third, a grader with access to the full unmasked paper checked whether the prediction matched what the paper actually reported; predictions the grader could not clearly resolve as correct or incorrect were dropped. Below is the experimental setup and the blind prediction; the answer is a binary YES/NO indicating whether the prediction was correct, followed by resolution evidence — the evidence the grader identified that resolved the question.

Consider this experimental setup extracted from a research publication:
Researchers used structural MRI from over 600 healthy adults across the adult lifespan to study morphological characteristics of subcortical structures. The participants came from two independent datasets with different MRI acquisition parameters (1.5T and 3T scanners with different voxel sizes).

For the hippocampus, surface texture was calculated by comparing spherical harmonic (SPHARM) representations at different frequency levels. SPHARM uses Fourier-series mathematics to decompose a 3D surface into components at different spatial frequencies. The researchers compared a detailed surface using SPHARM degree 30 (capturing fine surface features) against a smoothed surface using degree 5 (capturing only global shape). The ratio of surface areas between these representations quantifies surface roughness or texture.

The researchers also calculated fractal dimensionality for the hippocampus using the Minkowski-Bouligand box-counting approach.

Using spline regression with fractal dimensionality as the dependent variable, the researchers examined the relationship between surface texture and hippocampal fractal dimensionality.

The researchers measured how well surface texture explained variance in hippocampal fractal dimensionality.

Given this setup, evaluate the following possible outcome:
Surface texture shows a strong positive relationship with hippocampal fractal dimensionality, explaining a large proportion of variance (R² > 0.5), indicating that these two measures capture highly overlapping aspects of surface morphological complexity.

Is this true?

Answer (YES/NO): NO